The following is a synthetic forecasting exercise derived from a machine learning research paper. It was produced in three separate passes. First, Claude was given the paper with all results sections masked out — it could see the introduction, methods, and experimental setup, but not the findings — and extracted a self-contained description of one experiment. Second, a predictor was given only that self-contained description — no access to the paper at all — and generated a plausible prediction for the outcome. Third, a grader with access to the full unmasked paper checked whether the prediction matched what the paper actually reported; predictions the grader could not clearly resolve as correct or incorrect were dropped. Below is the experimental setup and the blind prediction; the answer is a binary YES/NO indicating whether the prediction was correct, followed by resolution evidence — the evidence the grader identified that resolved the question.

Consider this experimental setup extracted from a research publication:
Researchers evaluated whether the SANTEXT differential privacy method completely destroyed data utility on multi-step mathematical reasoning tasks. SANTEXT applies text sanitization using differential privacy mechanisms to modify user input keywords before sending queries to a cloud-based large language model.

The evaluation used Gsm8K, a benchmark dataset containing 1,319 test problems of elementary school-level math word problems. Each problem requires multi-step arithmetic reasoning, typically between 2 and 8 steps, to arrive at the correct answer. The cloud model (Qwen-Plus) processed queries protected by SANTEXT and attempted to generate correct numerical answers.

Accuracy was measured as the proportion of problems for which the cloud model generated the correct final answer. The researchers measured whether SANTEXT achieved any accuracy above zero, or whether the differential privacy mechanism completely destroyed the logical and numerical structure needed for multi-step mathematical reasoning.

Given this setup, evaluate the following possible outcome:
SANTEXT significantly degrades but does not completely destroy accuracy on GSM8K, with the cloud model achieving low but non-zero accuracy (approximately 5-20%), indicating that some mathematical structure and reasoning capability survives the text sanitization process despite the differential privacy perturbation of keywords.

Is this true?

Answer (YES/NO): NO